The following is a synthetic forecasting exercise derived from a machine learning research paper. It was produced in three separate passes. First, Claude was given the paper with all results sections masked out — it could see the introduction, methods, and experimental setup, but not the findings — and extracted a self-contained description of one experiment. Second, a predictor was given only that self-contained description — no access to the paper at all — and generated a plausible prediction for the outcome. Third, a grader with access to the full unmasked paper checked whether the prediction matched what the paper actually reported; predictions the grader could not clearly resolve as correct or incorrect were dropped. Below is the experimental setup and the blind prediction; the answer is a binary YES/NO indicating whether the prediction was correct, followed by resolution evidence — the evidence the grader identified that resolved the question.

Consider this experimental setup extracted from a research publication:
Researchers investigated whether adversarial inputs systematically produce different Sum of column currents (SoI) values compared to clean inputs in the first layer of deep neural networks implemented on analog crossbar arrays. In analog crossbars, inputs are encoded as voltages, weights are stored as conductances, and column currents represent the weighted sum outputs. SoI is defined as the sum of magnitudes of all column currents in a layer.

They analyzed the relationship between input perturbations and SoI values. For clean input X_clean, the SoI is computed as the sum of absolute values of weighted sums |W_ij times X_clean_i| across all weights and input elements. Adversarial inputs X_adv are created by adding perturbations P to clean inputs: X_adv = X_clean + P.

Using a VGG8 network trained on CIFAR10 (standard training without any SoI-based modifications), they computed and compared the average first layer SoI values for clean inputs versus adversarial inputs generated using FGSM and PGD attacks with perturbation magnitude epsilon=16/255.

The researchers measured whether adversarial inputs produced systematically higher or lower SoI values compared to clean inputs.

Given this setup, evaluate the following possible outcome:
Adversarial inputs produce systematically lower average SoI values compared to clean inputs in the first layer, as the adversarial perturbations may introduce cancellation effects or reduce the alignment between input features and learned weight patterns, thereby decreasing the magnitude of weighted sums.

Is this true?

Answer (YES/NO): NO